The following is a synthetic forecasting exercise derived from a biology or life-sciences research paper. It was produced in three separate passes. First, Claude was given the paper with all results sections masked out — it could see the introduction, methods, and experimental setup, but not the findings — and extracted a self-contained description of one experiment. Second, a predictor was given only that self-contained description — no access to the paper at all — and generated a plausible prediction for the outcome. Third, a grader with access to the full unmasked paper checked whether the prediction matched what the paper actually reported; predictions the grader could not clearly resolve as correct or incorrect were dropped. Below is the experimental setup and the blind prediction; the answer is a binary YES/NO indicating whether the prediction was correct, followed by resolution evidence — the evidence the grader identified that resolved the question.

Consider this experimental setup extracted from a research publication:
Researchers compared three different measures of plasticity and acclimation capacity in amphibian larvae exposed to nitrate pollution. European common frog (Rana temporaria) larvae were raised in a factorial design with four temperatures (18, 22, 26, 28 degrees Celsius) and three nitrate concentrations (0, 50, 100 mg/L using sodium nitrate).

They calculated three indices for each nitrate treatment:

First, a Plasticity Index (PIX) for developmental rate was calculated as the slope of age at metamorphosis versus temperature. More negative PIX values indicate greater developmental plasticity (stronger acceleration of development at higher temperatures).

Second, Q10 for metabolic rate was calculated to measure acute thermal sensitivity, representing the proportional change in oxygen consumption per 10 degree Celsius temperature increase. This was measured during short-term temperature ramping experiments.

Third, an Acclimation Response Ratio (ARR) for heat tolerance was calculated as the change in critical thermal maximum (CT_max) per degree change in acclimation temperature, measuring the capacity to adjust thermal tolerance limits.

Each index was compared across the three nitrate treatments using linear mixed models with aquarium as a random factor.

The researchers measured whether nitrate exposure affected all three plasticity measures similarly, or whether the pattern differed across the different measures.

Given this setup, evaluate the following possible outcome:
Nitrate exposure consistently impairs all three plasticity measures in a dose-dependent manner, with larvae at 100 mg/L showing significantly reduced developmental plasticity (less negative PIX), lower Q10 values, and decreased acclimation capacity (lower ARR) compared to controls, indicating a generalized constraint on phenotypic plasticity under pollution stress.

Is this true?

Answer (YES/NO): NO